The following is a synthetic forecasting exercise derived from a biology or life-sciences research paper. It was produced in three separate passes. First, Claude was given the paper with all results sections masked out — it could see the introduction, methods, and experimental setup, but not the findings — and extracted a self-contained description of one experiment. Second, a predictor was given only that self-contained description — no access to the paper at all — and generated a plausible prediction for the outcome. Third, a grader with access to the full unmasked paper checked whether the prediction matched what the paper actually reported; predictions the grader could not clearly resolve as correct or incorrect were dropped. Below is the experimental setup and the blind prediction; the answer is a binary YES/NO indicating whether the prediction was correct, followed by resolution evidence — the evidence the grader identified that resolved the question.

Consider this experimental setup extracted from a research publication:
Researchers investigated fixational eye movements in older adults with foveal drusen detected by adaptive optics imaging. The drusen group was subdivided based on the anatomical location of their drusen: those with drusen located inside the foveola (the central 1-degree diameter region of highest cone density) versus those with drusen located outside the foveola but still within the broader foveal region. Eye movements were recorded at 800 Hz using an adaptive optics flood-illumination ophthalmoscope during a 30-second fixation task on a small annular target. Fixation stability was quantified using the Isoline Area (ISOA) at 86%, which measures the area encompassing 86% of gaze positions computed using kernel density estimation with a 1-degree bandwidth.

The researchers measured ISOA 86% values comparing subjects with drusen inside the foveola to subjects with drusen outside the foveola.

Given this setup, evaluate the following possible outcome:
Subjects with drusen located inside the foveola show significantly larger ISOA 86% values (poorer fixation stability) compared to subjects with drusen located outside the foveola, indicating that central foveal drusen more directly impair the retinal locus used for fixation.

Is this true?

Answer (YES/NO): YES